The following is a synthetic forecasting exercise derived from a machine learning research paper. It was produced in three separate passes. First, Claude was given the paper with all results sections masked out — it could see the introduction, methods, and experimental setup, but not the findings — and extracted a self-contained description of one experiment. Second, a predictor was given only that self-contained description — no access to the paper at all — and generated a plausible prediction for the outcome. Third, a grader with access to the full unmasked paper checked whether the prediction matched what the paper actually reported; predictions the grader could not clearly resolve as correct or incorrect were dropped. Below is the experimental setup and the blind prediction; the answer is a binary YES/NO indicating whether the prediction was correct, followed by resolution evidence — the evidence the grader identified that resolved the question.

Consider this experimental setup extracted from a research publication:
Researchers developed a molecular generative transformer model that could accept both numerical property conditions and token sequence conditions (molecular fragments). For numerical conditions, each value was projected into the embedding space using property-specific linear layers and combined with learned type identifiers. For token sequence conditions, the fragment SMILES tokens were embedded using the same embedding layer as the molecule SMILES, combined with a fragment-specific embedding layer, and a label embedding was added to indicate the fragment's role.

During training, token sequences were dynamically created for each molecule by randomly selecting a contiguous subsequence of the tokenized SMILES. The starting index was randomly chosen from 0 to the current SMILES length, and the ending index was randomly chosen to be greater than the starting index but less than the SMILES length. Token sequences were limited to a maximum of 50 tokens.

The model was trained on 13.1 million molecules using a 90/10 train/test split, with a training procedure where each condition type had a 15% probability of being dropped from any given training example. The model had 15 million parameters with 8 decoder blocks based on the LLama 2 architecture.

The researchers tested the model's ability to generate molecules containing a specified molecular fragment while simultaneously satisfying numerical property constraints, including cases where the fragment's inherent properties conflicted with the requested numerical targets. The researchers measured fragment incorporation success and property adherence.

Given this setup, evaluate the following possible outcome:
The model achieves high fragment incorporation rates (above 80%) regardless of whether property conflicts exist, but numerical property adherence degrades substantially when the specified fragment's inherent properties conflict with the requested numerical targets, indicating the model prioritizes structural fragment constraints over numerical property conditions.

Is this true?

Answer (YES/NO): NO